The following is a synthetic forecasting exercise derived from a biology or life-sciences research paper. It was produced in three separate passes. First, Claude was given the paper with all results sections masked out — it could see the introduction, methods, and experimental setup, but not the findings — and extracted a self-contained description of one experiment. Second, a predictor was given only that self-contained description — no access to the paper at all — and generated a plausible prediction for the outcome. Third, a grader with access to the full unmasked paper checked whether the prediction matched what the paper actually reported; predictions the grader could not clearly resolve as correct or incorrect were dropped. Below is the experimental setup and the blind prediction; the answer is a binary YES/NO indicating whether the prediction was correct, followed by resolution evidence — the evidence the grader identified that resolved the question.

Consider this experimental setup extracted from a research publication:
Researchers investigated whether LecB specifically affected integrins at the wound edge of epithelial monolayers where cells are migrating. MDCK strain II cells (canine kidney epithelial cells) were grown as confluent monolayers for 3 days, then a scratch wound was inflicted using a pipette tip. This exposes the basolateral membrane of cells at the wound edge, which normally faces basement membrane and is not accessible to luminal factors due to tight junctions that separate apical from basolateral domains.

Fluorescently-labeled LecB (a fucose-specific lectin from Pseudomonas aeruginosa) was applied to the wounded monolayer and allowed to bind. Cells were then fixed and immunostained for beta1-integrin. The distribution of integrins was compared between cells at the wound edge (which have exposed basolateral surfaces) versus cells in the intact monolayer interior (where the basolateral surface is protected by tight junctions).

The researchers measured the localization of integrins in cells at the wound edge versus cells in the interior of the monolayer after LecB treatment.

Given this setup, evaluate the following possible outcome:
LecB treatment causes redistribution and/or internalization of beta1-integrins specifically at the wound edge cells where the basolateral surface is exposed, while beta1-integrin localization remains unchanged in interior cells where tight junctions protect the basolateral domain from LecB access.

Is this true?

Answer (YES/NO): YES